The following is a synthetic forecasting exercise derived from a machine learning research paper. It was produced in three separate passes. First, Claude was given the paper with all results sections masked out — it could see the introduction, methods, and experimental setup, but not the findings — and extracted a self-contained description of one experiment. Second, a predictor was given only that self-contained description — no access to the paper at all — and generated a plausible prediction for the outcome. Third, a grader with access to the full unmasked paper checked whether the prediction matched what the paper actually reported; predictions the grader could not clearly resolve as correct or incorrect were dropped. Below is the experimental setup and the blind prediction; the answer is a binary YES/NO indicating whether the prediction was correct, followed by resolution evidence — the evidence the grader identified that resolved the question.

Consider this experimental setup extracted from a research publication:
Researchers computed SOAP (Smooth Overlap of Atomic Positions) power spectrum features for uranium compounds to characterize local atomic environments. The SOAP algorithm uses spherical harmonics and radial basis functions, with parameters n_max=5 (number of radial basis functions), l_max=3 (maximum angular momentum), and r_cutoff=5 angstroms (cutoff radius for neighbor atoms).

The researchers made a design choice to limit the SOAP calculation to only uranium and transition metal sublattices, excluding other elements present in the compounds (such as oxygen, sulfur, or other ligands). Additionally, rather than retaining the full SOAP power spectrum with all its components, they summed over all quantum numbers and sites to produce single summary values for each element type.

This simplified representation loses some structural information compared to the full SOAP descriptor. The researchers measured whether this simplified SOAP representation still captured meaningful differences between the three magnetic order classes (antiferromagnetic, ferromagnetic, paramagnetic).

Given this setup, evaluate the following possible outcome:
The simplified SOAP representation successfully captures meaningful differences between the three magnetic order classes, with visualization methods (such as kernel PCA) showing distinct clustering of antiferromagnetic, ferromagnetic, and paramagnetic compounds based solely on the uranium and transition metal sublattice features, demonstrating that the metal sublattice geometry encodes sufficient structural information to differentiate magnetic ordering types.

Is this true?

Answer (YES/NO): NO